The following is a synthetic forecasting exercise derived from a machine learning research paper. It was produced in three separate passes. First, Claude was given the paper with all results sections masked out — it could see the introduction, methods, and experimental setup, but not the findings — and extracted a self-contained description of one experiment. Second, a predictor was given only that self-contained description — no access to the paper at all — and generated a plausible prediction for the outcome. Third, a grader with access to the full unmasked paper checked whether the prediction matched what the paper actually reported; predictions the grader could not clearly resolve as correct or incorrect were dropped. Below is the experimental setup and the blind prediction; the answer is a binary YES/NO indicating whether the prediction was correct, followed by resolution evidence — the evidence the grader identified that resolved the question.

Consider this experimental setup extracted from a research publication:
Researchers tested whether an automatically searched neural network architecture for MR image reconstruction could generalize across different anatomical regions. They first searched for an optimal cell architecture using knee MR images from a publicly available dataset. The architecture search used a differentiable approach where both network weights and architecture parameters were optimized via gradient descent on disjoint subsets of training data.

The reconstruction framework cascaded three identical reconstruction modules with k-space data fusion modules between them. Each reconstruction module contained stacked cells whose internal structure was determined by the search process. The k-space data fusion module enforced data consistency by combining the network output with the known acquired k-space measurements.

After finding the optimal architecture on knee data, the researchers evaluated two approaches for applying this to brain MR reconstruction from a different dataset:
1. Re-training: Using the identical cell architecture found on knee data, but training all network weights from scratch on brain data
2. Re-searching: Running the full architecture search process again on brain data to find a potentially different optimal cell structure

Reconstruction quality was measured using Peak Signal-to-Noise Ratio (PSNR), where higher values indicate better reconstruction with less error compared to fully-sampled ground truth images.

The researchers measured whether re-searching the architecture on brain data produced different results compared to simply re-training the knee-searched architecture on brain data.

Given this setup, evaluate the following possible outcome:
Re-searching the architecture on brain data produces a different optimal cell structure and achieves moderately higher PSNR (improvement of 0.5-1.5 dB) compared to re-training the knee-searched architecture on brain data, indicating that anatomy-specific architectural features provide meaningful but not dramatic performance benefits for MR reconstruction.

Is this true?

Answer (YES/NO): NO